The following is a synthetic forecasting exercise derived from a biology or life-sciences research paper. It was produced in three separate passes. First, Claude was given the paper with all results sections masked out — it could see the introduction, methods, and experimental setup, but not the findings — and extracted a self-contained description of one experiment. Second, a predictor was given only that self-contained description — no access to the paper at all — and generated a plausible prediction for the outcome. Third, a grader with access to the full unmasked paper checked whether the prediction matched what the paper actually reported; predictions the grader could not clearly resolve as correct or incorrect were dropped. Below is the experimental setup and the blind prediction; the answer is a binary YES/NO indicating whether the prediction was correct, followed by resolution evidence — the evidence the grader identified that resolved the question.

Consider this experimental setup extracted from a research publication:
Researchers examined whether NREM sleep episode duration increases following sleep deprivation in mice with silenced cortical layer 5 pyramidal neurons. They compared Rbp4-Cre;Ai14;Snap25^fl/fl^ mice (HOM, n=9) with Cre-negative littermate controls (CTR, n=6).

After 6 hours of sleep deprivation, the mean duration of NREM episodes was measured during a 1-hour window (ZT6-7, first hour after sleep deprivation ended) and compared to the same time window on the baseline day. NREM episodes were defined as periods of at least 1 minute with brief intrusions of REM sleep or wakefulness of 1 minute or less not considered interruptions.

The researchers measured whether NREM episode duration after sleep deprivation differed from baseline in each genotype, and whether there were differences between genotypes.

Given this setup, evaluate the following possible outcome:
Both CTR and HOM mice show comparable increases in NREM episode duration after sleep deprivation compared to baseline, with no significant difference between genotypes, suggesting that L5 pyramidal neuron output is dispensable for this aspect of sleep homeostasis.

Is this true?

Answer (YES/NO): YES